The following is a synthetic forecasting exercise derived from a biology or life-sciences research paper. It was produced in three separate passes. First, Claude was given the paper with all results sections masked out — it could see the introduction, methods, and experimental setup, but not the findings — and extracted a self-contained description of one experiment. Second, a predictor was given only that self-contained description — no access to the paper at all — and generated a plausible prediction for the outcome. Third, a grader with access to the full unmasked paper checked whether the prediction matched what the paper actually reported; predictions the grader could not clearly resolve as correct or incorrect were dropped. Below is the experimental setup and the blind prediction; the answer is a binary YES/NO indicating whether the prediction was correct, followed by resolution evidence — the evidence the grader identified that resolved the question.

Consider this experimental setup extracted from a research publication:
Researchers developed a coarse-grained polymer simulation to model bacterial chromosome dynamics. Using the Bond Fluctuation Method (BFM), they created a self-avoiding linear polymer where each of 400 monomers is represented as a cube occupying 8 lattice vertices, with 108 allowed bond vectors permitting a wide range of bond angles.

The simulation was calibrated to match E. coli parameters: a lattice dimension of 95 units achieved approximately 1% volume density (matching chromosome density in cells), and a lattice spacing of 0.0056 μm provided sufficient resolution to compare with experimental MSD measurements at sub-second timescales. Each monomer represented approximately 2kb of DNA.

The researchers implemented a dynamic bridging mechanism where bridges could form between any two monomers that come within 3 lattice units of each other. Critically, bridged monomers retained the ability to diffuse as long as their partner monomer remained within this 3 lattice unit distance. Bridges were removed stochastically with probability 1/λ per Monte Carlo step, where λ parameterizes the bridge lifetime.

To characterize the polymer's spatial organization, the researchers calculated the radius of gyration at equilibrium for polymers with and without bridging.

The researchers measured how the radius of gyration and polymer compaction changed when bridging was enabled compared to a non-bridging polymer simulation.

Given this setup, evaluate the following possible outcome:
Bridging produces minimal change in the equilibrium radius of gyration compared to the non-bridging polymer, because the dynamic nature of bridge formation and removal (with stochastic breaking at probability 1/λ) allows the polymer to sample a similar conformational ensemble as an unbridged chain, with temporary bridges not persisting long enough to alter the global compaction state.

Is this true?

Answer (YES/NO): NO